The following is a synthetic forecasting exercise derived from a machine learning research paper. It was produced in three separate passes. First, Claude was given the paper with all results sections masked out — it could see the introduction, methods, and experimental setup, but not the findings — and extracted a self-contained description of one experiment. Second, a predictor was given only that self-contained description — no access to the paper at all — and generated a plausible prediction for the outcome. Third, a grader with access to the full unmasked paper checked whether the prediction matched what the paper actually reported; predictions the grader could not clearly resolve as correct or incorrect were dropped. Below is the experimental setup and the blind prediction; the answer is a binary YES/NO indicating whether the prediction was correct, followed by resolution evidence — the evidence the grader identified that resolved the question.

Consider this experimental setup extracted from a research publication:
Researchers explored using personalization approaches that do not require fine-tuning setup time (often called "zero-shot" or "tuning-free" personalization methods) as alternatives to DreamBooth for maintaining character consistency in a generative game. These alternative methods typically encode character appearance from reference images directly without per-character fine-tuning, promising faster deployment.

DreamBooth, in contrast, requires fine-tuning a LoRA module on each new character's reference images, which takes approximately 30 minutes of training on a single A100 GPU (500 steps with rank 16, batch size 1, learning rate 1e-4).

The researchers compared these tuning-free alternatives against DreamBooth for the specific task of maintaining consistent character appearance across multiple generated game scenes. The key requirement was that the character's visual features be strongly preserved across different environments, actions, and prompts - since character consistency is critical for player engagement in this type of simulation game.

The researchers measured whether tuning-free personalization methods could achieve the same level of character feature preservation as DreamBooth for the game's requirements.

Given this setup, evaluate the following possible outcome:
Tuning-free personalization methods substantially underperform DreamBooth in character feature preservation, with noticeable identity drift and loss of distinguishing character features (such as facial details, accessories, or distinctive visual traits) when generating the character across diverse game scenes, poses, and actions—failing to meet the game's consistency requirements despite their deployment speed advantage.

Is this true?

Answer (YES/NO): YES